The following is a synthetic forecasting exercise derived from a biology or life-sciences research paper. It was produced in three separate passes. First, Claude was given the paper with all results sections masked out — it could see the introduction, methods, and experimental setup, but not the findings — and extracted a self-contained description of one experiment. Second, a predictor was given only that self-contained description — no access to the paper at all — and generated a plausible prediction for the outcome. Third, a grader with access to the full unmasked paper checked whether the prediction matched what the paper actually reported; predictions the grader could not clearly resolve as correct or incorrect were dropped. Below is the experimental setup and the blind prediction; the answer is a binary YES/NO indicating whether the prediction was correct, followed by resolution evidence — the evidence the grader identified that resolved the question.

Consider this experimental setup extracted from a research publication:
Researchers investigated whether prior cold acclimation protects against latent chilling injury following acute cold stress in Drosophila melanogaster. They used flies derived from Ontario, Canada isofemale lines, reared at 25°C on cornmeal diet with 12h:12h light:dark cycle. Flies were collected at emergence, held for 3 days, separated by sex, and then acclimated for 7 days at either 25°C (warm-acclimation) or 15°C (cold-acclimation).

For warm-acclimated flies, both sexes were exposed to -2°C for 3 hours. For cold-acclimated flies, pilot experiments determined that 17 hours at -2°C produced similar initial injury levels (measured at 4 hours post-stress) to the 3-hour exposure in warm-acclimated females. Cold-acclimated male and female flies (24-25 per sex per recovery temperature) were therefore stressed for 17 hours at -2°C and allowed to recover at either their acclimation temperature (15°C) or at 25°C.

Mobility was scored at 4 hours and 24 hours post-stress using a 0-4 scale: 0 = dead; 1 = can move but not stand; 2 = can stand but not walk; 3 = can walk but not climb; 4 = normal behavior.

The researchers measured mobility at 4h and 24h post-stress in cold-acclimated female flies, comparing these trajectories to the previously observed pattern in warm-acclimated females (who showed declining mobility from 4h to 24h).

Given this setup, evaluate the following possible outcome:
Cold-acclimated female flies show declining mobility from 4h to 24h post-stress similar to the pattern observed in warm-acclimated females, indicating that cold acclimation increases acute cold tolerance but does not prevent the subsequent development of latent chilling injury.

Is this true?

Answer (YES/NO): NO